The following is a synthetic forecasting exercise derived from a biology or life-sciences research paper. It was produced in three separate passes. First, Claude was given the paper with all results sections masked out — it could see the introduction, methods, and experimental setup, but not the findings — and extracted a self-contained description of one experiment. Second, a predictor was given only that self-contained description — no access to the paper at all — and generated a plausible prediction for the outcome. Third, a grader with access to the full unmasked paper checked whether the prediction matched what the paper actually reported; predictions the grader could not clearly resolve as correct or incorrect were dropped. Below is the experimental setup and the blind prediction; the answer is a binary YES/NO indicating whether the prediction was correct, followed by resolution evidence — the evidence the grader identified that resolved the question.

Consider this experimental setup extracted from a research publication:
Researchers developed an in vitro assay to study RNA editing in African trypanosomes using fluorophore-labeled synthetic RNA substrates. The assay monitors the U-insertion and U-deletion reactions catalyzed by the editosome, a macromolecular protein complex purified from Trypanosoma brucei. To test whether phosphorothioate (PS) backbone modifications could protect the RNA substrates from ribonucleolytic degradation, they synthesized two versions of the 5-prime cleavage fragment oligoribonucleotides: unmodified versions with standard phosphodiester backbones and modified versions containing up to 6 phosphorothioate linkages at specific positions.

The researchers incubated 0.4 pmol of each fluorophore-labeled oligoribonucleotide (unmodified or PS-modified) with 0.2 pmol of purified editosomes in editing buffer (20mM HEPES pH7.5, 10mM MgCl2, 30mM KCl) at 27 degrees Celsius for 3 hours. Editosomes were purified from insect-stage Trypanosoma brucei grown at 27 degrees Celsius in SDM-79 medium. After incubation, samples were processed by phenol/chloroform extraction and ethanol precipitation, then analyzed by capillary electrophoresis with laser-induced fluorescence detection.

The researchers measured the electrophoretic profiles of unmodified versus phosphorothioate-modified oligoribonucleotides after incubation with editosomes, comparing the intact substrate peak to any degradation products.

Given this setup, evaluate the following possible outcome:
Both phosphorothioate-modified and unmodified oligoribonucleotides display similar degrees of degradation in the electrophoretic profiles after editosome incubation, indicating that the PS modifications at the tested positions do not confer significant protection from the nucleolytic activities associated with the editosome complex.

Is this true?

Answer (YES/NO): NO